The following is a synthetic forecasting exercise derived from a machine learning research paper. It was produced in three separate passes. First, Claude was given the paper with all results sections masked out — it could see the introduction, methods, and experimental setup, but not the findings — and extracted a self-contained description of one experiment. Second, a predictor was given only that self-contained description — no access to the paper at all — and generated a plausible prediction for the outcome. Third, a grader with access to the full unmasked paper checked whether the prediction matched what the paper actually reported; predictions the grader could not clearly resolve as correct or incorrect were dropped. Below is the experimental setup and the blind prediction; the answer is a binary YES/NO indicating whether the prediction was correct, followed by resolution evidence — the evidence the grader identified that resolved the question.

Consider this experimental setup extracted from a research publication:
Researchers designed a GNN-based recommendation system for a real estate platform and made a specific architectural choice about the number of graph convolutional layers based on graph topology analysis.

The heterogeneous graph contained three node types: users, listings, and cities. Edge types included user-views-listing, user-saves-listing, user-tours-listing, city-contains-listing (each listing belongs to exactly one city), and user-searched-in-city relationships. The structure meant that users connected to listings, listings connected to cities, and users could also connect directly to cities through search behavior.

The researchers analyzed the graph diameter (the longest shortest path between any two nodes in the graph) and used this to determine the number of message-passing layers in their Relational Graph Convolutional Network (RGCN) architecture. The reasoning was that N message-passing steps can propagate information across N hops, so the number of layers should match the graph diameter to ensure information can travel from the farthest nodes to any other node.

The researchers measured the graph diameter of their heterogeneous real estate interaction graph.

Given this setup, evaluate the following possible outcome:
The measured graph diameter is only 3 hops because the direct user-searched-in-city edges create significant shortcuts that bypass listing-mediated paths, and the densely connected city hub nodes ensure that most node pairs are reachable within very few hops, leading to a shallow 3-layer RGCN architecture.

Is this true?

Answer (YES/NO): NO